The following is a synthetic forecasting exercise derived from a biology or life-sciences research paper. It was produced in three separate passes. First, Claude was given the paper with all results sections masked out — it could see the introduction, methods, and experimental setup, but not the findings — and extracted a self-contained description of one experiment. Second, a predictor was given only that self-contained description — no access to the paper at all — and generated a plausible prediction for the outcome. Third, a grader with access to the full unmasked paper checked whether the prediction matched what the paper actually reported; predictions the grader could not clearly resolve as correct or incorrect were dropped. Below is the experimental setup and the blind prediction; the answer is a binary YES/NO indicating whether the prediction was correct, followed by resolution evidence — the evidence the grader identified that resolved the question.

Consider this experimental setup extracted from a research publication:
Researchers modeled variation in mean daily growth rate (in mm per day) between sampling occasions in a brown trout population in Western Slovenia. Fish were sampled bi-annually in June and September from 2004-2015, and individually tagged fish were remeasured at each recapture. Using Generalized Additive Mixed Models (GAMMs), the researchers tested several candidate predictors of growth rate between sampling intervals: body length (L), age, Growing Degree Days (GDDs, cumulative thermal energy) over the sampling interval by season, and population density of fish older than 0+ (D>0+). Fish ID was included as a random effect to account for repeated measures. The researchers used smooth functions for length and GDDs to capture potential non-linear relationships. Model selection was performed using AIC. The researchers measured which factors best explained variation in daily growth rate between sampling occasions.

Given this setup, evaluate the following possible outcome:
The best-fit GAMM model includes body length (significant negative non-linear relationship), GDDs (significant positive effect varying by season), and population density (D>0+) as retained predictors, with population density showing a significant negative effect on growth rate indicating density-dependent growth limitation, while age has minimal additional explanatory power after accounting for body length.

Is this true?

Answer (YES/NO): NO